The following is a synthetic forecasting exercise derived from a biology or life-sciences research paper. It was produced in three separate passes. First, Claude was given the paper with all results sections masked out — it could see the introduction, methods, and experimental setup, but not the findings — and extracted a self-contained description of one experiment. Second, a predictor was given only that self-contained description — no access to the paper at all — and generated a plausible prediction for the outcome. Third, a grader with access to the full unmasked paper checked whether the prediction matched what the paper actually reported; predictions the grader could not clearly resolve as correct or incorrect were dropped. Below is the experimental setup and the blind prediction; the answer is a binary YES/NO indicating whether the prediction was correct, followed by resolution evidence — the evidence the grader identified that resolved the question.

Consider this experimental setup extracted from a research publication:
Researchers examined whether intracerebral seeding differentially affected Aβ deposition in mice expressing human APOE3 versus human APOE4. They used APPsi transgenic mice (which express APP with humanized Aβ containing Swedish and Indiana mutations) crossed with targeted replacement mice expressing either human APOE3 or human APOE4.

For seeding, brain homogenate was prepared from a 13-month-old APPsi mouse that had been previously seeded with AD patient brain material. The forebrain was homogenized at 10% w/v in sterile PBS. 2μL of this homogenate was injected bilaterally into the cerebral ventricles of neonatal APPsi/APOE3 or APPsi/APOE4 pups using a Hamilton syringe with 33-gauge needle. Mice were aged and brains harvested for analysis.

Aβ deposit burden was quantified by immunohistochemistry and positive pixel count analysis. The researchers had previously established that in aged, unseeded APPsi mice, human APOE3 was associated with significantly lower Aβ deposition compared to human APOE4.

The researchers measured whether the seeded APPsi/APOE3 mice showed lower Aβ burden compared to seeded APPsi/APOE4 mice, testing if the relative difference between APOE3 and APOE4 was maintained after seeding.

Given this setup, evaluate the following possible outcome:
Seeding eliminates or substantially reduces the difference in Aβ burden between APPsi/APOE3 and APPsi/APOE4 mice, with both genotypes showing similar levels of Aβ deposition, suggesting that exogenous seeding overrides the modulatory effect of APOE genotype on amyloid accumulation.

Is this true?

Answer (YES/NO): YES